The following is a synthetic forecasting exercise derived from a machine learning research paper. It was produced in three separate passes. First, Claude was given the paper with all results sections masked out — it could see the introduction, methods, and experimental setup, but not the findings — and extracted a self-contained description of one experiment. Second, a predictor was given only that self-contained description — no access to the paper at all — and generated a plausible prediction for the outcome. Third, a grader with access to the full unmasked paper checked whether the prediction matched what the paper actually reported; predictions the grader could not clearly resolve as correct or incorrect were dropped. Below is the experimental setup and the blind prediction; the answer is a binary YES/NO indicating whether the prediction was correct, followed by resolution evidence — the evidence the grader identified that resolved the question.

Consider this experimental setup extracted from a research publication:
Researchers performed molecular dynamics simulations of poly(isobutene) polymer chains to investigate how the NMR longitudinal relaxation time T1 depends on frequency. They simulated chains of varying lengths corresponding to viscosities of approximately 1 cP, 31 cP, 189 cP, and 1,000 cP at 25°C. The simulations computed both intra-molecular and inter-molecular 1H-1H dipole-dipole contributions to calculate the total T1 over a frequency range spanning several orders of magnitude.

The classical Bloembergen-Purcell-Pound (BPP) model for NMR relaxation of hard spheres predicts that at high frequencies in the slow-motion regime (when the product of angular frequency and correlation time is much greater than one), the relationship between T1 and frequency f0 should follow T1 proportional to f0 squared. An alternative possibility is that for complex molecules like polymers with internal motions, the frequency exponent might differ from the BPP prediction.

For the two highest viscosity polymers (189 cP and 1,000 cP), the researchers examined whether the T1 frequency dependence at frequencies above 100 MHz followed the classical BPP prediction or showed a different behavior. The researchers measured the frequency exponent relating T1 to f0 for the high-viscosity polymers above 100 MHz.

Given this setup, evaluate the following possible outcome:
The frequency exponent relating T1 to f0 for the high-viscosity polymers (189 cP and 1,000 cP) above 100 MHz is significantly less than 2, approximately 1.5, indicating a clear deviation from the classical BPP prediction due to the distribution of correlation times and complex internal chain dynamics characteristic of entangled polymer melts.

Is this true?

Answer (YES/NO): NO